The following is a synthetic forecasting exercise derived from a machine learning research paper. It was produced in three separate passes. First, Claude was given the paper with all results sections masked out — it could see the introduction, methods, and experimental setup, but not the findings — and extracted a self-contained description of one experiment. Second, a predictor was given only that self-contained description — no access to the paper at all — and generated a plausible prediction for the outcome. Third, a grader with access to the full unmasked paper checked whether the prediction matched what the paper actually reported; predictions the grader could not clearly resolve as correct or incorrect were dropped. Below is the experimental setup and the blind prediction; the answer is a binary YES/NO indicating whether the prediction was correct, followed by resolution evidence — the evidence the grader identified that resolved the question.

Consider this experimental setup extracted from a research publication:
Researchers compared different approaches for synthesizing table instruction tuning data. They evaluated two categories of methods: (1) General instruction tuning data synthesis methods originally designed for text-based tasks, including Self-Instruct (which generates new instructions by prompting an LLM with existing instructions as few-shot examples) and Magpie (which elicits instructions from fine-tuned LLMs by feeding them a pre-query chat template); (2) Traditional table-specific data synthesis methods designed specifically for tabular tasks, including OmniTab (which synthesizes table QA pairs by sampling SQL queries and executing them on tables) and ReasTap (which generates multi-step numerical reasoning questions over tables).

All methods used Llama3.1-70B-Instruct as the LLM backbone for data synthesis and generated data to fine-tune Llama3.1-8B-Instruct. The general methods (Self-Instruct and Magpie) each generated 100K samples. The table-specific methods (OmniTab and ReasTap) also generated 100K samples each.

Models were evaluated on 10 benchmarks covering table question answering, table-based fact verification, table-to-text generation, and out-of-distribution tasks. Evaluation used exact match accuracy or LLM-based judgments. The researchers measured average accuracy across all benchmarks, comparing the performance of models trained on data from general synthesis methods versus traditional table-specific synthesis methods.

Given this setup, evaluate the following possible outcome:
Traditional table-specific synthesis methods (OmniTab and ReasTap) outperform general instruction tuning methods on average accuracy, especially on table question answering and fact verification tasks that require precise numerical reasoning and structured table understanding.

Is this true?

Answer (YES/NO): NO